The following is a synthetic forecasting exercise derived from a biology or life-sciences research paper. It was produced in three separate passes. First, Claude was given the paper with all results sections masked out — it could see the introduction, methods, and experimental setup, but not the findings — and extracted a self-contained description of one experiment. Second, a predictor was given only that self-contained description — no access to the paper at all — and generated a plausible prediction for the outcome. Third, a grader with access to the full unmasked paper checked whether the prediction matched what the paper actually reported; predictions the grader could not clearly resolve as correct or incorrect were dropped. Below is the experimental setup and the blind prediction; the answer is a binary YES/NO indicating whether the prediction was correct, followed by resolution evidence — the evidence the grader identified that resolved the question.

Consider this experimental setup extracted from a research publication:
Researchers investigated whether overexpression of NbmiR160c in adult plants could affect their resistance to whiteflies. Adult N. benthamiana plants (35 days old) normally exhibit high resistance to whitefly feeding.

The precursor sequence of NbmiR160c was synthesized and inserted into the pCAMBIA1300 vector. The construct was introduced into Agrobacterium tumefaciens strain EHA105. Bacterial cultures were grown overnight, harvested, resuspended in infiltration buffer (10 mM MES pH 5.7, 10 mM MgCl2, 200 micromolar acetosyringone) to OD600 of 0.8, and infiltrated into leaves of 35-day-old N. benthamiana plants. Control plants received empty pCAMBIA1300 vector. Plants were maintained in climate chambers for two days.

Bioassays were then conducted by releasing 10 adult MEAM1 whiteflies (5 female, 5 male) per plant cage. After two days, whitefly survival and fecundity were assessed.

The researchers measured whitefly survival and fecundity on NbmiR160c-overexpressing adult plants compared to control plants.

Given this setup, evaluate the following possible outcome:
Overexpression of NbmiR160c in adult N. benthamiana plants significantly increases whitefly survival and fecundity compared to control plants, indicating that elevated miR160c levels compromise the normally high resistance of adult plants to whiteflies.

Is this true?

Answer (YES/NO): YES